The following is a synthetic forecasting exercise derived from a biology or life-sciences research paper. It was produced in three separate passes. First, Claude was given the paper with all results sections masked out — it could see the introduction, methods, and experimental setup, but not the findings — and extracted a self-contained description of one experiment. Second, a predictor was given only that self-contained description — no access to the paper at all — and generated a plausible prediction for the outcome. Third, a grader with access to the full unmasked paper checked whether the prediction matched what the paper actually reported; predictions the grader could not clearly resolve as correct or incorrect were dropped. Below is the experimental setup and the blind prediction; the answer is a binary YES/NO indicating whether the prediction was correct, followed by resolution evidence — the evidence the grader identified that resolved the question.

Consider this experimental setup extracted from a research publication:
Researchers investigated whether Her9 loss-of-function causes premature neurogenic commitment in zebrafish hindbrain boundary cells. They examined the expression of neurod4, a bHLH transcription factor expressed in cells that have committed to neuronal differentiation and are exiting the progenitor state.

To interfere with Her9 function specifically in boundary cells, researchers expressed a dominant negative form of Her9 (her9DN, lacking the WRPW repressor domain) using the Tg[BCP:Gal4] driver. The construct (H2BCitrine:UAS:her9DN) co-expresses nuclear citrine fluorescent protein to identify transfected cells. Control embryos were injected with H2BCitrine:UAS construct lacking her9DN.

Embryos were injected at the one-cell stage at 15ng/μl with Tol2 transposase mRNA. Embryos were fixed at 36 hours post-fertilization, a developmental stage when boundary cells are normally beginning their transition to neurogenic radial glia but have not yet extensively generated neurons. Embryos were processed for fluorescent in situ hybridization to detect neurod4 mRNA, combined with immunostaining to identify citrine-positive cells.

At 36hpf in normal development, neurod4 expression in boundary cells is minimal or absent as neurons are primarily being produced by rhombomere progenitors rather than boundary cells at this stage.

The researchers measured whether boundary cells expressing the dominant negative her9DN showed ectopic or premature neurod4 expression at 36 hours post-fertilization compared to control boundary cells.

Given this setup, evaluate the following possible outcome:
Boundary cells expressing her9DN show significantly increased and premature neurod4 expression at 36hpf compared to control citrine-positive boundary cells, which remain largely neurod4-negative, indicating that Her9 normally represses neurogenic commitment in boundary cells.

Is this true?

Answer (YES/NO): NO